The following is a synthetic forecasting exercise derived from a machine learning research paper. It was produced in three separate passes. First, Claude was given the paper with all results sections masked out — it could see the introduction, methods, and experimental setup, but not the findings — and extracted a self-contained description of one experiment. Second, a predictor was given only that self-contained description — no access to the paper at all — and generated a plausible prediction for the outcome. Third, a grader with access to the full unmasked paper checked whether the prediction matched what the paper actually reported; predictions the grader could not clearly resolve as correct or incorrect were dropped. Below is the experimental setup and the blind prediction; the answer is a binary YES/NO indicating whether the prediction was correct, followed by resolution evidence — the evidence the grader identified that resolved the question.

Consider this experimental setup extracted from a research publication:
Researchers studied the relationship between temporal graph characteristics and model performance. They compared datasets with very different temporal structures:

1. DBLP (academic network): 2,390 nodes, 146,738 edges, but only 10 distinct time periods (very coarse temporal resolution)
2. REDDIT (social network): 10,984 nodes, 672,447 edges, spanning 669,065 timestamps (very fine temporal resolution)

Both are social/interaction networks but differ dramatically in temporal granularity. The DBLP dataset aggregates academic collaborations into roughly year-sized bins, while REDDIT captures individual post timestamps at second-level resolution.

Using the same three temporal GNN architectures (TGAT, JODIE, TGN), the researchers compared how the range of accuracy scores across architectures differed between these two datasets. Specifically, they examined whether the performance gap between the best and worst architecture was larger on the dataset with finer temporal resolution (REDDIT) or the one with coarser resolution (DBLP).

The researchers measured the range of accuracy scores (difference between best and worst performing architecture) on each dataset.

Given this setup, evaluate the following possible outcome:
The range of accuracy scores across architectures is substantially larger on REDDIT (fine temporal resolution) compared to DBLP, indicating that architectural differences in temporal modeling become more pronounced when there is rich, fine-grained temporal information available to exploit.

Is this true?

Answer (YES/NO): YES